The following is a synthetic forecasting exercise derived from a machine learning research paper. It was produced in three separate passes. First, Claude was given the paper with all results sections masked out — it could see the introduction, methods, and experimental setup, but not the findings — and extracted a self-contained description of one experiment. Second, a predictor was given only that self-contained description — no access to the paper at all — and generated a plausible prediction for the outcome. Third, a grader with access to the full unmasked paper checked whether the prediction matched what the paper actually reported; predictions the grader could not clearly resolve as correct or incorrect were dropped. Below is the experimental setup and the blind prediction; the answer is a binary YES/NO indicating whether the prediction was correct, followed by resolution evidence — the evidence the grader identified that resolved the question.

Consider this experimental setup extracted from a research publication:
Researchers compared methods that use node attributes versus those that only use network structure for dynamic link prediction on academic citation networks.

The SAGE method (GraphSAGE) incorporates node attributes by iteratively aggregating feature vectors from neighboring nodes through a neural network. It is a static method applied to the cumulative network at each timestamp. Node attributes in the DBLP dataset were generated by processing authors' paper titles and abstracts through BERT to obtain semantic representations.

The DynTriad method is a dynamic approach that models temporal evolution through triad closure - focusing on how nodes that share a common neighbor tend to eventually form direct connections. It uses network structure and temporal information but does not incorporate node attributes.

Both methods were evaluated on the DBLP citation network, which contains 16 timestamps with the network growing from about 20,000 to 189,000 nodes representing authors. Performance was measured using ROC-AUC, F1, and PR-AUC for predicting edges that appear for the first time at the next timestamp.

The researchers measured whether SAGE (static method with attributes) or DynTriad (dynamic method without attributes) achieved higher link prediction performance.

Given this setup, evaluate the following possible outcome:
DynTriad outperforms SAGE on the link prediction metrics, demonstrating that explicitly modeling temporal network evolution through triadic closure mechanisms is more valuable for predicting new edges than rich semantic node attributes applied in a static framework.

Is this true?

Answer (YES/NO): NO